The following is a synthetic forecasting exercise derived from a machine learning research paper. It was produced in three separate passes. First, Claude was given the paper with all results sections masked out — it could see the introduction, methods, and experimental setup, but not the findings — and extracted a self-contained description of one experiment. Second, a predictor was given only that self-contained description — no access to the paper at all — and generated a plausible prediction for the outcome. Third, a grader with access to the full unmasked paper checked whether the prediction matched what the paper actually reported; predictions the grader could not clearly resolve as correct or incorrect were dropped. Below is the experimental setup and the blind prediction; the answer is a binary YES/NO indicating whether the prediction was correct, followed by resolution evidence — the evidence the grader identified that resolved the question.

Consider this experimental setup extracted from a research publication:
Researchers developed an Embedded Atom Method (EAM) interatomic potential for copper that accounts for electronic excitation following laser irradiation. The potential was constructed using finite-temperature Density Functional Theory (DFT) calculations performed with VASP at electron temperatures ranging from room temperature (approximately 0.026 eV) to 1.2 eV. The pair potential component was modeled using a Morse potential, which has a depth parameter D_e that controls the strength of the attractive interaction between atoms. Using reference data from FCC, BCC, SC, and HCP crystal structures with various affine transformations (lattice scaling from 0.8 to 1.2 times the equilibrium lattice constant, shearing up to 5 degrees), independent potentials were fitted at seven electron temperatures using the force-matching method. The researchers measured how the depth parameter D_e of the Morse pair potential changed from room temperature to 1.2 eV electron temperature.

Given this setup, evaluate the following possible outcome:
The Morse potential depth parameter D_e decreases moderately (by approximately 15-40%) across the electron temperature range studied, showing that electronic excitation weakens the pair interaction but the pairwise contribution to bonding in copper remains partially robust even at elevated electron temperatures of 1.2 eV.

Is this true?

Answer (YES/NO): NO